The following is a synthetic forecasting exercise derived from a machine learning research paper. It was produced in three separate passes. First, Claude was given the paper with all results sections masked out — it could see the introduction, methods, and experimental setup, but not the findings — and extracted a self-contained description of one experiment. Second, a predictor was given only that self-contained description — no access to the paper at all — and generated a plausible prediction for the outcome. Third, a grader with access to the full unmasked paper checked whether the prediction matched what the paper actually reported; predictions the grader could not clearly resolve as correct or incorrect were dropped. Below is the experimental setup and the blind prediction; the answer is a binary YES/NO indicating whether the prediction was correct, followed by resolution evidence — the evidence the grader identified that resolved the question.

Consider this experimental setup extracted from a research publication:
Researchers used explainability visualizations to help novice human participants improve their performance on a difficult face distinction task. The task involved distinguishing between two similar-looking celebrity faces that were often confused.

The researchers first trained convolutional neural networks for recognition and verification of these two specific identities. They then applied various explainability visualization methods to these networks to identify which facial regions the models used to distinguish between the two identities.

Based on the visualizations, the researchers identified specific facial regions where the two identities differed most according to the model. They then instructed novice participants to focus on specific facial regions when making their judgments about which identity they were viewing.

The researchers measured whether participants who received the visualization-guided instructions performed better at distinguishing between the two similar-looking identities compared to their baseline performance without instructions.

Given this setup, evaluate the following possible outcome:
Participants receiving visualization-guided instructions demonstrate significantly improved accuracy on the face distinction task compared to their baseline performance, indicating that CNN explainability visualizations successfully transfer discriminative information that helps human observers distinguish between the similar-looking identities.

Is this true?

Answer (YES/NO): YES